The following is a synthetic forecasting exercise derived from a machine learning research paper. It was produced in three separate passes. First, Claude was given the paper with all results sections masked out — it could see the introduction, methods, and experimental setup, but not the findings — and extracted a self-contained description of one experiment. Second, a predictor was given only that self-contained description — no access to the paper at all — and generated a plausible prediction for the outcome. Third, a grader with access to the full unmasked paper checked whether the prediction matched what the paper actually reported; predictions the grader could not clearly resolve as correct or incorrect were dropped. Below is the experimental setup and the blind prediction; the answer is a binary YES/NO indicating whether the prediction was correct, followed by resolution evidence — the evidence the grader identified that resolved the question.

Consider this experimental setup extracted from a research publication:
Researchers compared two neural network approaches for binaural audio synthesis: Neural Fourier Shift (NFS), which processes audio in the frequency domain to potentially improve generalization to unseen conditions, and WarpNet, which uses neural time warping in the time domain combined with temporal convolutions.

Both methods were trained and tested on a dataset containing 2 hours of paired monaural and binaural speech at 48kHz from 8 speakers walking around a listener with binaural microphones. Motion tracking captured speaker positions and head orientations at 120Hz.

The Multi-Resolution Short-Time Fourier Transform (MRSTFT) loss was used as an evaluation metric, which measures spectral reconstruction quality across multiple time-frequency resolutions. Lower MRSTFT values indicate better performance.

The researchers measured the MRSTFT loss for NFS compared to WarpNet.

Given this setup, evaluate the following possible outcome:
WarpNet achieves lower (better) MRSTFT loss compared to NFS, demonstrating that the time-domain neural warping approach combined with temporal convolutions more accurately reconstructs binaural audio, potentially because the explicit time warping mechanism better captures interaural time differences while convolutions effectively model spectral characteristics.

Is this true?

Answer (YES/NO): NO